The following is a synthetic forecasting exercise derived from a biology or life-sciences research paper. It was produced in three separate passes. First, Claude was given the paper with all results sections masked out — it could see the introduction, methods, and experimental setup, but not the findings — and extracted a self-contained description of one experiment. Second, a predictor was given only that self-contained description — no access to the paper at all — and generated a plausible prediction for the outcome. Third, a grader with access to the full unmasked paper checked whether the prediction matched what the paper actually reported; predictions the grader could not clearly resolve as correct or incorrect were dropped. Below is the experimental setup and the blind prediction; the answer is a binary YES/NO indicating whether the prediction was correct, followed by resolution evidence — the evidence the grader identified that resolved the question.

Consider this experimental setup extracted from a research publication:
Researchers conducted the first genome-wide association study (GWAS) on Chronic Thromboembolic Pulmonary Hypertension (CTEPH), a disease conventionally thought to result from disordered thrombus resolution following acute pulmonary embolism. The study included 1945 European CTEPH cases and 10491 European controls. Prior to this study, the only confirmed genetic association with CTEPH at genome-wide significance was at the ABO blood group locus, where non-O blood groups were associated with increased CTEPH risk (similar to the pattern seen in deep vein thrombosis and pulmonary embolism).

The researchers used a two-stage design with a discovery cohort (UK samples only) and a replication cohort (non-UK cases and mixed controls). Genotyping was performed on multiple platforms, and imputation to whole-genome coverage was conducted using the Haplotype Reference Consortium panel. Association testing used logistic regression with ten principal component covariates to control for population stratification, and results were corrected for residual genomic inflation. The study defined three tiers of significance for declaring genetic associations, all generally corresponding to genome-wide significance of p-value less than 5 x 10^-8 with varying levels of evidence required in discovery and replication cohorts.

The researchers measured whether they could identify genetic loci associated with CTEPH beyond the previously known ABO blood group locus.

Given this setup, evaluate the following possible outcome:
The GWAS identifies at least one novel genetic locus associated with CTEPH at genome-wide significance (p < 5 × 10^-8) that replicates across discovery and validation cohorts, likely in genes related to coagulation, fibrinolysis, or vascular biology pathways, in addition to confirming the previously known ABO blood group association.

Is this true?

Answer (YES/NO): YES